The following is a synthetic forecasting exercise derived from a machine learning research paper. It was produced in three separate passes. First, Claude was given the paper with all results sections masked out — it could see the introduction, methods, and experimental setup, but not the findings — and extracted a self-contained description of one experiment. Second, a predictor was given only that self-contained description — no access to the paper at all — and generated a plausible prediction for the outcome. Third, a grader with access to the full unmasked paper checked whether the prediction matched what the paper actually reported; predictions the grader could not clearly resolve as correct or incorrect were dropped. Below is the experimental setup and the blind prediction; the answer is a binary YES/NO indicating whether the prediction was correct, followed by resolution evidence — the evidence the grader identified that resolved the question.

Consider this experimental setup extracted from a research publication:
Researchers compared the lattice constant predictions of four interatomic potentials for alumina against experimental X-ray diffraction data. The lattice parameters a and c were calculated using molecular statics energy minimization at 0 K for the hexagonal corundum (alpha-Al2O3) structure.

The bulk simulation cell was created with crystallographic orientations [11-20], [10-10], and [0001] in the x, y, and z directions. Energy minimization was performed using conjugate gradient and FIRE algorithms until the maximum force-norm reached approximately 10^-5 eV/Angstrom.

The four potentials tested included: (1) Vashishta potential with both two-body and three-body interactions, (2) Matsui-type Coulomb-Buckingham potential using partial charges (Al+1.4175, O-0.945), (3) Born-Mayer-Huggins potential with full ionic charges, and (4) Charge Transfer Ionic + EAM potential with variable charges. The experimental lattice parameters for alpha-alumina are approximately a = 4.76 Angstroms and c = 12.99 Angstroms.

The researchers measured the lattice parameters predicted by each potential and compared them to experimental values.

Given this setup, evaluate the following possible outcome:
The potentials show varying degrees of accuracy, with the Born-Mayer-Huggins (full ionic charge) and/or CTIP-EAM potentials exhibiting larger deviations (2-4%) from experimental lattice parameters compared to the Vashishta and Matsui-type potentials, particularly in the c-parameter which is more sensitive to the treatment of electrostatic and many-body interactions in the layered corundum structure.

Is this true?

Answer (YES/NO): NO